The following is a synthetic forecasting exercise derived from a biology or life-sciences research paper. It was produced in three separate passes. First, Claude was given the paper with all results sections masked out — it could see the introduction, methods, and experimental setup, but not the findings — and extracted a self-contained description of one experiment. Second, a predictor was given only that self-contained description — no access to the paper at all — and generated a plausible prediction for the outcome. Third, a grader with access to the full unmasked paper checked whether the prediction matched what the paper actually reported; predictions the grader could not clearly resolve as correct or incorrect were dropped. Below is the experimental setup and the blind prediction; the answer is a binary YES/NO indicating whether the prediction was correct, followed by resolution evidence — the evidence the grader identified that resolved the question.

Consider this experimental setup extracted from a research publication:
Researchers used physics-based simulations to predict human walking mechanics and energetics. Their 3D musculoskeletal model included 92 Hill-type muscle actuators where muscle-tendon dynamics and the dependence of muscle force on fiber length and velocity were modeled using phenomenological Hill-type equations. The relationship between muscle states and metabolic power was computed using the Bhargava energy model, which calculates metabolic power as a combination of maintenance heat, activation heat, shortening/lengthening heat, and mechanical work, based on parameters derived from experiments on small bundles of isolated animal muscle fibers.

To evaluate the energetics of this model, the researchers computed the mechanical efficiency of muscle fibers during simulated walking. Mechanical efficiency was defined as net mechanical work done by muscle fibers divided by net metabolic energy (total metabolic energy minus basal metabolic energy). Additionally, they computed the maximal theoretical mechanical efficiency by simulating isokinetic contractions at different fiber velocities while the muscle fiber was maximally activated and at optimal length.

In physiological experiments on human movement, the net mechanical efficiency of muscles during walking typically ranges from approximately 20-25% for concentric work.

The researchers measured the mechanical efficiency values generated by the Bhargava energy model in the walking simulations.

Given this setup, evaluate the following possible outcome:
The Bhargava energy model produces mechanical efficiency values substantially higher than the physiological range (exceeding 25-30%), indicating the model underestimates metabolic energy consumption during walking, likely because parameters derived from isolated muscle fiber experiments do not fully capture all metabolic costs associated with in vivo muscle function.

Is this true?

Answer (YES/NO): YES